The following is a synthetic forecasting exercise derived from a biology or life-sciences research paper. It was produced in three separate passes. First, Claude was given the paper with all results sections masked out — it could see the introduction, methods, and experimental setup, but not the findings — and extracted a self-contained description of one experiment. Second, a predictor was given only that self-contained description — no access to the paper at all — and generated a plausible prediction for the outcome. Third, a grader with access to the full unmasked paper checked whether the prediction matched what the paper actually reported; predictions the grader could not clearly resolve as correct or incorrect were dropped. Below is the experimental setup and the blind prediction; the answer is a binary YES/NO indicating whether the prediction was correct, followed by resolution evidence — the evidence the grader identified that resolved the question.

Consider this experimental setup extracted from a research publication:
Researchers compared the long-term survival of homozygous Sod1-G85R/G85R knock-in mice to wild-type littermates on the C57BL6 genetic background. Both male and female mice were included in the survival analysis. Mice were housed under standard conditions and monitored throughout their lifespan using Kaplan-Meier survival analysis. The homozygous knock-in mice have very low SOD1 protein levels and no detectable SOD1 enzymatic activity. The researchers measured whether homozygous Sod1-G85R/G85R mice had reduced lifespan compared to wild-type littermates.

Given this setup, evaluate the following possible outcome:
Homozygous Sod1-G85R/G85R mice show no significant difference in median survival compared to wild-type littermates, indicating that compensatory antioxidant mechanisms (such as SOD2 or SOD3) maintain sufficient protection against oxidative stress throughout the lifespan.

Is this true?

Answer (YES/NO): NO